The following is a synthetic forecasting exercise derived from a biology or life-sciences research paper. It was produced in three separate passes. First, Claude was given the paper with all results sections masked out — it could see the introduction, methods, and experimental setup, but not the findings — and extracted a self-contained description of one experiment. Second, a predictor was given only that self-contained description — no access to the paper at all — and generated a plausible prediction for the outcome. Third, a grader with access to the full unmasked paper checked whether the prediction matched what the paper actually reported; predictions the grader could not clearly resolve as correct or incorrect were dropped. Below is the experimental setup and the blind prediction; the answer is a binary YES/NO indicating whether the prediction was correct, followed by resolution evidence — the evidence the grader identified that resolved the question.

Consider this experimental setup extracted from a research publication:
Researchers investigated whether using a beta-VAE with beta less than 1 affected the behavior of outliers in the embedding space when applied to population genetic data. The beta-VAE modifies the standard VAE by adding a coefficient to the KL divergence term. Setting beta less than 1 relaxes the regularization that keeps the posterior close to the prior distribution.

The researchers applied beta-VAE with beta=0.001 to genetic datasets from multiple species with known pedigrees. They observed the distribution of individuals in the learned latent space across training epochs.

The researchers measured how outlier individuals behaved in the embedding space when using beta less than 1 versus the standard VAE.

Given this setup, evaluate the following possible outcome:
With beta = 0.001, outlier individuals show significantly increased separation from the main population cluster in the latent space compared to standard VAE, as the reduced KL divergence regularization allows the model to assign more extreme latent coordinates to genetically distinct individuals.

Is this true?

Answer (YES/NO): YES